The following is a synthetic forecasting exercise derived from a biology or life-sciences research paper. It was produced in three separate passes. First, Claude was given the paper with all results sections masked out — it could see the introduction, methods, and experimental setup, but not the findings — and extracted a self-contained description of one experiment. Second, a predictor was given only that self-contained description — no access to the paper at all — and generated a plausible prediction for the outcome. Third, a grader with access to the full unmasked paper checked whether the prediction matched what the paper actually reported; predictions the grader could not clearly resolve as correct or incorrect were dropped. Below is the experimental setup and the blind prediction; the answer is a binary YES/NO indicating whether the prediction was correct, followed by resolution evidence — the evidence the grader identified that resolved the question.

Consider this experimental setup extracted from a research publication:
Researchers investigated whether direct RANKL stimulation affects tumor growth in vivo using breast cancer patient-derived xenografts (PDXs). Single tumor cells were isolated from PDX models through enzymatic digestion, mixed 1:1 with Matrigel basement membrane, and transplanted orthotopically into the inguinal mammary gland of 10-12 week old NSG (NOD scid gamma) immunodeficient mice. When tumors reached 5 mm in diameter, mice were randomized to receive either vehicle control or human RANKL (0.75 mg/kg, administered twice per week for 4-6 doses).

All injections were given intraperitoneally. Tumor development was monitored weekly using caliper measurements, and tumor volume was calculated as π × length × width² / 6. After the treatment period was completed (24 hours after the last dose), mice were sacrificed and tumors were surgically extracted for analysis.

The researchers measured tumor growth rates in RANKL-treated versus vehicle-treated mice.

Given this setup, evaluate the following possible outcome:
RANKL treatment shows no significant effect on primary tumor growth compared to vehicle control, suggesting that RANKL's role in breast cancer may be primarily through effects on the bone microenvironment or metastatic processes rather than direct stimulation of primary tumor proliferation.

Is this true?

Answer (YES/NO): NO